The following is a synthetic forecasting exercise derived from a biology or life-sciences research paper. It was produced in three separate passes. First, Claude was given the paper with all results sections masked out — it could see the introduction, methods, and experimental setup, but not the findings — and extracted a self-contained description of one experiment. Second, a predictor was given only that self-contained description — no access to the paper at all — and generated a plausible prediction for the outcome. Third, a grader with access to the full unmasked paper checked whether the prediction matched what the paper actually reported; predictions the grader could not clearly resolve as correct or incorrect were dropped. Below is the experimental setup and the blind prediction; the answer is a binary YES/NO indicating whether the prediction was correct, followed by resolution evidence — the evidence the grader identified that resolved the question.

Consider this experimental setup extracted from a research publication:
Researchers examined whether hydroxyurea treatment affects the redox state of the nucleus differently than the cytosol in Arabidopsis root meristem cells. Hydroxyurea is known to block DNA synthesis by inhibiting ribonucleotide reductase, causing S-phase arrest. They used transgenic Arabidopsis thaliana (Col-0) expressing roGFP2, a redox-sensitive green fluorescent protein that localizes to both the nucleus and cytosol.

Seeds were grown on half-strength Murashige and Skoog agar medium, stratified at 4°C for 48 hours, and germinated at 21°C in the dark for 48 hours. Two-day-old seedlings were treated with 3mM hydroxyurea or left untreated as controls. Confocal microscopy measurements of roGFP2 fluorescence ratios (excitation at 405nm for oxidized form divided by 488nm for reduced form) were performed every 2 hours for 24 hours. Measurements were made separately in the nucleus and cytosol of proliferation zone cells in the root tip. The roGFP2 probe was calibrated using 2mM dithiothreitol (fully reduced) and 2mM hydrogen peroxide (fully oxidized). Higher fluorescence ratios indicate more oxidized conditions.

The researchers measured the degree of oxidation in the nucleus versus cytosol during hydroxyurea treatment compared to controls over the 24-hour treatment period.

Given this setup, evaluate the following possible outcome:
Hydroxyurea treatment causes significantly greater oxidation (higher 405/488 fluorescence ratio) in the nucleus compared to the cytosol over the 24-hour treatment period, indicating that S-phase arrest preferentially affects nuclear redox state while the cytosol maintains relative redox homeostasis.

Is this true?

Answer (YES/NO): NO